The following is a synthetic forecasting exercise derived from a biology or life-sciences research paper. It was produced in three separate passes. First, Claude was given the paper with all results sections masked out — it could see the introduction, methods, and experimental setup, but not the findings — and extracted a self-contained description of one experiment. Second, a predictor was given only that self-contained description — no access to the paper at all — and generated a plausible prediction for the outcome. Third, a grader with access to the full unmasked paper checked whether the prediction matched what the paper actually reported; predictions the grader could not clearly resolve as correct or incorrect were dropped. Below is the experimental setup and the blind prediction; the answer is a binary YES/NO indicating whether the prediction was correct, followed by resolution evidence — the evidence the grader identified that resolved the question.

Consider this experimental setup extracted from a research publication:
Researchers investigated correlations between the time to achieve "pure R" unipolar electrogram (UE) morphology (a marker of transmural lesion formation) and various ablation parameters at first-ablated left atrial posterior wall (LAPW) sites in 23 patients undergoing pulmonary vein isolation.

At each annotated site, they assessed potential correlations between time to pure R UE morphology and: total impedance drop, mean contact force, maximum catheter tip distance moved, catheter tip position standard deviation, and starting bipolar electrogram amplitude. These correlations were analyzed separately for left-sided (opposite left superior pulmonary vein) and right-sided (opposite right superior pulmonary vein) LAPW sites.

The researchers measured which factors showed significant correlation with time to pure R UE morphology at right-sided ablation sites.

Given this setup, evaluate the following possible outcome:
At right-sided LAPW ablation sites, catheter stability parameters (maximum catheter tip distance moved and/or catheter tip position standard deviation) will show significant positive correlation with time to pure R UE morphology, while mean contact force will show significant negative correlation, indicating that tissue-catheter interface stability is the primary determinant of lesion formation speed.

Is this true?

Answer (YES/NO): NO